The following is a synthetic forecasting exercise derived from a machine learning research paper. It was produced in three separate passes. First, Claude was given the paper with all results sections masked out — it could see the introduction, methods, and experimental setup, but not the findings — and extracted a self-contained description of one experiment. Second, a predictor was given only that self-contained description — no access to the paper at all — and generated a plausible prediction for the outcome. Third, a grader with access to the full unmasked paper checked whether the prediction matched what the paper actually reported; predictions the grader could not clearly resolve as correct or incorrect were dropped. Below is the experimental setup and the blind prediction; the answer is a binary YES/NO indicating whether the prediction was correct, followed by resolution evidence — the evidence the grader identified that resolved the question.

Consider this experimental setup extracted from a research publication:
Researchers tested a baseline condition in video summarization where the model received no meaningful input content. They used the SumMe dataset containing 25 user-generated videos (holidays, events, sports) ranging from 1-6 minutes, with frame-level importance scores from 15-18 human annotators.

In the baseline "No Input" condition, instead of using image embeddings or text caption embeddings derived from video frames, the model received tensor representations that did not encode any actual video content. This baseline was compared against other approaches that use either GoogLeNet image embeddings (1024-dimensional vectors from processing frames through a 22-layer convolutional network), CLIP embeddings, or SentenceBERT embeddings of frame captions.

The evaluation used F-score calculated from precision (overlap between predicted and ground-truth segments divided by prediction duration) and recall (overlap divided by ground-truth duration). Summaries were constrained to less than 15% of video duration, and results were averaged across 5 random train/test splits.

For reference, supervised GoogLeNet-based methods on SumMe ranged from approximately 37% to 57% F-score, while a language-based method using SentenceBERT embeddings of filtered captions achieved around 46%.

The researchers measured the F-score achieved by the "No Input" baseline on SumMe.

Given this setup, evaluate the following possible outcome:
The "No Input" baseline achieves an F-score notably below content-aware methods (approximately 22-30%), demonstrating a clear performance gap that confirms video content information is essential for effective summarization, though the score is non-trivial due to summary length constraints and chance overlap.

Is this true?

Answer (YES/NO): NO